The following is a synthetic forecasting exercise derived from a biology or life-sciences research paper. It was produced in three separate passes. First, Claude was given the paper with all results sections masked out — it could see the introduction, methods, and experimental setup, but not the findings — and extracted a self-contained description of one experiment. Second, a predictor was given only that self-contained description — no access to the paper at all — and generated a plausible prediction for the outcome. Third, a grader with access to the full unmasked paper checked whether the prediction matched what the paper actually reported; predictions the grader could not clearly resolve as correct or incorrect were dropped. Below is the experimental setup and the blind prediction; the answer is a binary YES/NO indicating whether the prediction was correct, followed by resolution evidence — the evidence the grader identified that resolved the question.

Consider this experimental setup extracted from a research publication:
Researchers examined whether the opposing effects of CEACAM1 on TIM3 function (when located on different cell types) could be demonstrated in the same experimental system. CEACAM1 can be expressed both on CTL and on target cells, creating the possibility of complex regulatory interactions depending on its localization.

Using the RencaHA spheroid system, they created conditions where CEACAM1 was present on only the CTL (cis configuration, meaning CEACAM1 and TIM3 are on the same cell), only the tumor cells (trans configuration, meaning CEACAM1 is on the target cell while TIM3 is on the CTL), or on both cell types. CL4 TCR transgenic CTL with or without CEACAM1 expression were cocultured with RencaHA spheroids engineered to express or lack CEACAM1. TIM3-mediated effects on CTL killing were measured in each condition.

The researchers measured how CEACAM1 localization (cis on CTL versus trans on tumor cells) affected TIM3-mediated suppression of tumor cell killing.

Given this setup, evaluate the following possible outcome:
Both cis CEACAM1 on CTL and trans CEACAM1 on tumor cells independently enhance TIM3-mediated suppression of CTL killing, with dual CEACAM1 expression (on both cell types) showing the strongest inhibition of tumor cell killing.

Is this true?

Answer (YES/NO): NO